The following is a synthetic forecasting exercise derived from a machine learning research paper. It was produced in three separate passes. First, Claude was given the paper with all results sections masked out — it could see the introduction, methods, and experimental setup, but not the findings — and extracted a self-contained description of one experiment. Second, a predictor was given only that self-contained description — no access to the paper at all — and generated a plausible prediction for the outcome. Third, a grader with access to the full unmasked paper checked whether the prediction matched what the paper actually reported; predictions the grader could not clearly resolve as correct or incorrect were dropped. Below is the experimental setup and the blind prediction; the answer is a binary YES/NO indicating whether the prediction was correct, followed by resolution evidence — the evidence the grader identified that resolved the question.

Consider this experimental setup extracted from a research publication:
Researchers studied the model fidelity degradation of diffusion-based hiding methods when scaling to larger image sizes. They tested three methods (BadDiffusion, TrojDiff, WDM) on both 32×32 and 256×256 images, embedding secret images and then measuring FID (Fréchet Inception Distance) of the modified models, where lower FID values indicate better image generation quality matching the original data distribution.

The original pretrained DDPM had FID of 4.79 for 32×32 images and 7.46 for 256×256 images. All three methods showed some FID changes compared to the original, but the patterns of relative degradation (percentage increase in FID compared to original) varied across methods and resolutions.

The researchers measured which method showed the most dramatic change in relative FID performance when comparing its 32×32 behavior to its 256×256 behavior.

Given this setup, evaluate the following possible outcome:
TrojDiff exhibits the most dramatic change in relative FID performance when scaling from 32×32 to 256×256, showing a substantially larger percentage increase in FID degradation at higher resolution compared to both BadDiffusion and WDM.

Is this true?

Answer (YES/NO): NO